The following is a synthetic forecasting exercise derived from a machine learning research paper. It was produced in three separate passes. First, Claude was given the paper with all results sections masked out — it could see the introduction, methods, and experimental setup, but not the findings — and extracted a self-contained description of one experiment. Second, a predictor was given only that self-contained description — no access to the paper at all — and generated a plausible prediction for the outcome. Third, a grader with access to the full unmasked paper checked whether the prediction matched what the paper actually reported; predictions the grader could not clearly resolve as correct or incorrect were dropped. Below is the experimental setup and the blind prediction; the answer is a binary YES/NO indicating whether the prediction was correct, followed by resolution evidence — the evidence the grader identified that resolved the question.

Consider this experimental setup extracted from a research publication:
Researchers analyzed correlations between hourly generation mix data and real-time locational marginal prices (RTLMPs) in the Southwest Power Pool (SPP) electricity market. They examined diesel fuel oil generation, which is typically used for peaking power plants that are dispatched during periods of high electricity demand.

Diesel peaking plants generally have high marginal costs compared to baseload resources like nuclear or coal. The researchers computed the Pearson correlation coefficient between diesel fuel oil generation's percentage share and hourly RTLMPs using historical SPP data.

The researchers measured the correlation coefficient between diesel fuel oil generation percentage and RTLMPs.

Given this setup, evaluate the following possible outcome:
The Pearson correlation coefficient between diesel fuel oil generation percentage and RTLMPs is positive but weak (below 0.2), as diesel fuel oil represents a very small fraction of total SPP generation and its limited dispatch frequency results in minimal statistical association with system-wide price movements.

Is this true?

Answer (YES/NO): NO